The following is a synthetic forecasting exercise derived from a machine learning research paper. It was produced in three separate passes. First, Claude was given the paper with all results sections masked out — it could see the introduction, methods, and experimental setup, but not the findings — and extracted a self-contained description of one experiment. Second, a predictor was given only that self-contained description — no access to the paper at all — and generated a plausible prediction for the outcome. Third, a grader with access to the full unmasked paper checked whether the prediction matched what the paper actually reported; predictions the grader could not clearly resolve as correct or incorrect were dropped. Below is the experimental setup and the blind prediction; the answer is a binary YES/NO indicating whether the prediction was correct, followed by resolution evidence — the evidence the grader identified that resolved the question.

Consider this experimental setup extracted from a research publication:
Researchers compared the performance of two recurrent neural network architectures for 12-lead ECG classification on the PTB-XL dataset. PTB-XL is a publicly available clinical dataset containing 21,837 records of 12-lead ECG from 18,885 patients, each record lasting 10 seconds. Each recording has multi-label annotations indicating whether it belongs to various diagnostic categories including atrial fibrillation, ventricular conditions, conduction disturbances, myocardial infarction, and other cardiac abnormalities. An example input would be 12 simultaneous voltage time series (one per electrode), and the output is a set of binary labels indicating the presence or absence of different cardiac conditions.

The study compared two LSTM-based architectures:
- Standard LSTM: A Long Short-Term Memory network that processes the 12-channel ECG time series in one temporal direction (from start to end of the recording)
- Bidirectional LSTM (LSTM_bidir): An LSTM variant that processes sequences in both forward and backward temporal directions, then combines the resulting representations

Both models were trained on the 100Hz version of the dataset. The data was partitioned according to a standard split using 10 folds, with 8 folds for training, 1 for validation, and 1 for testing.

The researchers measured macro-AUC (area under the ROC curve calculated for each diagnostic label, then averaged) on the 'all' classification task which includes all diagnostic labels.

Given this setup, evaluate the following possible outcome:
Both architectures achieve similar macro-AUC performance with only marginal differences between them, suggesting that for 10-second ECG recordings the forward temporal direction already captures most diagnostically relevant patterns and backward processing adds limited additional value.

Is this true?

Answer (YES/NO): YES